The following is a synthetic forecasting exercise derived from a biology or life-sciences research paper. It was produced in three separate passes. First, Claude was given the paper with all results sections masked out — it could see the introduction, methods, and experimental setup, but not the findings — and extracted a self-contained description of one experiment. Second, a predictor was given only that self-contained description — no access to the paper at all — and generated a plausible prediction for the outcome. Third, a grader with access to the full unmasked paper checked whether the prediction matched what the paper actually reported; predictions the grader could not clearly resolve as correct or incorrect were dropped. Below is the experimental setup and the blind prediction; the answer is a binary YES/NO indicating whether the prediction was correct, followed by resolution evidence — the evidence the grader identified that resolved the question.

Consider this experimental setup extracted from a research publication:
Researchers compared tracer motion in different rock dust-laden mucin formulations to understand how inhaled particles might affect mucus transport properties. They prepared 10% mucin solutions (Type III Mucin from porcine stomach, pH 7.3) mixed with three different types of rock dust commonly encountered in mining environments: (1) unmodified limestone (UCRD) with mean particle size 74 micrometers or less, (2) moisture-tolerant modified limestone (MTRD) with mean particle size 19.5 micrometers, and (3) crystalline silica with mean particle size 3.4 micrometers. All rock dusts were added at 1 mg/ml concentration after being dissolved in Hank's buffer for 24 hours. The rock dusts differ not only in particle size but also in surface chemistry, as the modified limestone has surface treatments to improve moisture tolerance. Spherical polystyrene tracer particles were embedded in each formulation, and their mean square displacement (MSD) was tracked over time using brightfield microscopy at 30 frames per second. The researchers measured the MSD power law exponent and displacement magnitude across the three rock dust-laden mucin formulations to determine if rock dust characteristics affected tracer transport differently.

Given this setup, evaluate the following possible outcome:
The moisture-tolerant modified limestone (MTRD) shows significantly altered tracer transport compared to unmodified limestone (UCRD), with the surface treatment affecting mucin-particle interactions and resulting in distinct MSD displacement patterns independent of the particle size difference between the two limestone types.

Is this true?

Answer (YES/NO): NO